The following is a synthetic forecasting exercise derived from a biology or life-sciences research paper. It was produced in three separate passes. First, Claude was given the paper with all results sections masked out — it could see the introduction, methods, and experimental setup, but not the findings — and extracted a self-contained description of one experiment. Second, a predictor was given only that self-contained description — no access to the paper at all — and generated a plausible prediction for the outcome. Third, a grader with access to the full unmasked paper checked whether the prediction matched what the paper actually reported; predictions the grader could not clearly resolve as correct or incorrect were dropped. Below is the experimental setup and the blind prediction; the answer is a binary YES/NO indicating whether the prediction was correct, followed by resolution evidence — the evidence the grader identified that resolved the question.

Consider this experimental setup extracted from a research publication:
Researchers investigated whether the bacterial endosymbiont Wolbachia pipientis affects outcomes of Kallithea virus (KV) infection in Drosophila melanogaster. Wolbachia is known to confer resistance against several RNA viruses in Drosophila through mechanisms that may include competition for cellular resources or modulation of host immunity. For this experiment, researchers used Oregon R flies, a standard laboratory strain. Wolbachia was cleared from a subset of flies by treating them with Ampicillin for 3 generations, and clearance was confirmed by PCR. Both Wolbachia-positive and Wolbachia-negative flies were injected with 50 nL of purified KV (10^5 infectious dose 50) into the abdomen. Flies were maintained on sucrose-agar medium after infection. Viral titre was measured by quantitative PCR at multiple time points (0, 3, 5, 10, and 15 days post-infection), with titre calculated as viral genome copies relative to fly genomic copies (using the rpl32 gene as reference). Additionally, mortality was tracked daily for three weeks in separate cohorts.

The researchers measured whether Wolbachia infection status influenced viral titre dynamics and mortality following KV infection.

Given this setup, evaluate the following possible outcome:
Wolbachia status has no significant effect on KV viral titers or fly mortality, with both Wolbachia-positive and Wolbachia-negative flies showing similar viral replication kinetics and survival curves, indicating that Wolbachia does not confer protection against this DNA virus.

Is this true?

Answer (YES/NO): YES